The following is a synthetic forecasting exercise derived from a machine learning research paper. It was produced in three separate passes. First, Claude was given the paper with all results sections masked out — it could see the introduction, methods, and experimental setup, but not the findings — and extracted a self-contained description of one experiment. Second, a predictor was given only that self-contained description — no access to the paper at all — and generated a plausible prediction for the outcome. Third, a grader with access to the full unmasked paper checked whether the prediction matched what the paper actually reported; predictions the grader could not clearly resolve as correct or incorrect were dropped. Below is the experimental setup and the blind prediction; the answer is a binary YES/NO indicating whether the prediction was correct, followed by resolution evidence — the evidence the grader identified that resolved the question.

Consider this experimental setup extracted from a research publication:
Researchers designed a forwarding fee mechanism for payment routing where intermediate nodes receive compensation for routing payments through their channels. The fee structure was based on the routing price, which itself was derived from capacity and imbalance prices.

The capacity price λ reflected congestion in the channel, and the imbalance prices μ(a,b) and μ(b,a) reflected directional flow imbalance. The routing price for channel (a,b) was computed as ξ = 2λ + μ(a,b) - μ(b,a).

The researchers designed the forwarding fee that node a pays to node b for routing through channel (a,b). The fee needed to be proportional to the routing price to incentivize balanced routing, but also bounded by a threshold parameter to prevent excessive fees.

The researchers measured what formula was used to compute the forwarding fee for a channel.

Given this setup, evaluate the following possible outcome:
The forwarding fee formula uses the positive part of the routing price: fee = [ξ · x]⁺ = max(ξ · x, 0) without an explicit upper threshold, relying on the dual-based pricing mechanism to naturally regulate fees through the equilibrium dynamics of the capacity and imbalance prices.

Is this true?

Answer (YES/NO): NO